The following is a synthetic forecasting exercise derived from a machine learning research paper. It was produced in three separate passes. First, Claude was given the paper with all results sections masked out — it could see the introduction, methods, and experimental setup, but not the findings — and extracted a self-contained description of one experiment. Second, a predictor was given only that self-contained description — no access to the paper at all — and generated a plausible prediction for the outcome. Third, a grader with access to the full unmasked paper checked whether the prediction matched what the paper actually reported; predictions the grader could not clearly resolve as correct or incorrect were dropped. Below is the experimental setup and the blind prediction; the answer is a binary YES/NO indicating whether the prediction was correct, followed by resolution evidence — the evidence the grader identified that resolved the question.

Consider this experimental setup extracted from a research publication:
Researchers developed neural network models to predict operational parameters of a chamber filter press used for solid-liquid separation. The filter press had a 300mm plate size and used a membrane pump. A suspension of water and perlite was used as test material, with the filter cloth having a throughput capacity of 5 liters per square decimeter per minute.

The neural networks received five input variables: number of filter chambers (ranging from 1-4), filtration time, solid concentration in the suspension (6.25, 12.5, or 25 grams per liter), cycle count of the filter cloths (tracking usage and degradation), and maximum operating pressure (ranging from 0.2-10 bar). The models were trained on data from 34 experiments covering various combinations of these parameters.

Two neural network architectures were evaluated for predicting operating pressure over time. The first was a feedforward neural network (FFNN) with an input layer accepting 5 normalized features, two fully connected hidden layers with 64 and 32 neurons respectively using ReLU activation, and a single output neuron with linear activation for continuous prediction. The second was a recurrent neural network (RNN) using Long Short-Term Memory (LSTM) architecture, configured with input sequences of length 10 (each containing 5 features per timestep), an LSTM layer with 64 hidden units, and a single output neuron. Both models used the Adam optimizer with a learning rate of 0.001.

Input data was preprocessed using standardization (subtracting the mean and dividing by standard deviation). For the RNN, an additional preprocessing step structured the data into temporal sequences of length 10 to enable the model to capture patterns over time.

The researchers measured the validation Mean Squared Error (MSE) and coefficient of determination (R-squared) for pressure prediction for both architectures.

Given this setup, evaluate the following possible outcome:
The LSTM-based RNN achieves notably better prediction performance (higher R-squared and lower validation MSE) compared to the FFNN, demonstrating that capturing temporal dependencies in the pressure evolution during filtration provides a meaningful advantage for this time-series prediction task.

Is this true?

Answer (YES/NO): YES